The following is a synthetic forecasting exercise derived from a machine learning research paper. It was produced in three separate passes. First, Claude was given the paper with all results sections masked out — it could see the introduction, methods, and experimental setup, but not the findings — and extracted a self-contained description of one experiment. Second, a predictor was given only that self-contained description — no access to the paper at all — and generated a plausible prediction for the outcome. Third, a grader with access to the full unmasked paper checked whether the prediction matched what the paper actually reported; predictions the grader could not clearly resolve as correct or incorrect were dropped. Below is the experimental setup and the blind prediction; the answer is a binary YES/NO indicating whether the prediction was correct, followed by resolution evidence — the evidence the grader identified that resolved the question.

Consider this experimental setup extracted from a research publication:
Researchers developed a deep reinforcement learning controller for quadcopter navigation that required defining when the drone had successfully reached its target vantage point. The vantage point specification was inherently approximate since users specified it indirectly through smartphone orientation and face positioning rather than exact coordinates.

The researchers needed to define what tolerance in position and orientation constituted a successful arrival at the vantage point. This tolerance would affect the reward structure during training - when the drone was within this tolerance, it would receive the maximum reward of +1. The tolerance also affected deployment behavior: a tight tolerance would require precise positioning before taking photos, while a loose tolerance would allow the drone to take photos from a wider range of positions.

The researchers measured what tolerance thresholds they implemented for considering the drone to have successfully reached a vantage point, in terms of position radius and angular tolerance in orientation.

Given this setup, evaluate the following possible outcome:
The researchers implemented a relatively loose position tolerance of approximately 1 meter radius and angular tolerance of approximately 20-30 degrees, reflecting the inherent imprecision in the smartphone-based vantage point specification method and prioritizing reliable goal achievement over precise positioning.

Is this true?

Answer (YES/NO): NO